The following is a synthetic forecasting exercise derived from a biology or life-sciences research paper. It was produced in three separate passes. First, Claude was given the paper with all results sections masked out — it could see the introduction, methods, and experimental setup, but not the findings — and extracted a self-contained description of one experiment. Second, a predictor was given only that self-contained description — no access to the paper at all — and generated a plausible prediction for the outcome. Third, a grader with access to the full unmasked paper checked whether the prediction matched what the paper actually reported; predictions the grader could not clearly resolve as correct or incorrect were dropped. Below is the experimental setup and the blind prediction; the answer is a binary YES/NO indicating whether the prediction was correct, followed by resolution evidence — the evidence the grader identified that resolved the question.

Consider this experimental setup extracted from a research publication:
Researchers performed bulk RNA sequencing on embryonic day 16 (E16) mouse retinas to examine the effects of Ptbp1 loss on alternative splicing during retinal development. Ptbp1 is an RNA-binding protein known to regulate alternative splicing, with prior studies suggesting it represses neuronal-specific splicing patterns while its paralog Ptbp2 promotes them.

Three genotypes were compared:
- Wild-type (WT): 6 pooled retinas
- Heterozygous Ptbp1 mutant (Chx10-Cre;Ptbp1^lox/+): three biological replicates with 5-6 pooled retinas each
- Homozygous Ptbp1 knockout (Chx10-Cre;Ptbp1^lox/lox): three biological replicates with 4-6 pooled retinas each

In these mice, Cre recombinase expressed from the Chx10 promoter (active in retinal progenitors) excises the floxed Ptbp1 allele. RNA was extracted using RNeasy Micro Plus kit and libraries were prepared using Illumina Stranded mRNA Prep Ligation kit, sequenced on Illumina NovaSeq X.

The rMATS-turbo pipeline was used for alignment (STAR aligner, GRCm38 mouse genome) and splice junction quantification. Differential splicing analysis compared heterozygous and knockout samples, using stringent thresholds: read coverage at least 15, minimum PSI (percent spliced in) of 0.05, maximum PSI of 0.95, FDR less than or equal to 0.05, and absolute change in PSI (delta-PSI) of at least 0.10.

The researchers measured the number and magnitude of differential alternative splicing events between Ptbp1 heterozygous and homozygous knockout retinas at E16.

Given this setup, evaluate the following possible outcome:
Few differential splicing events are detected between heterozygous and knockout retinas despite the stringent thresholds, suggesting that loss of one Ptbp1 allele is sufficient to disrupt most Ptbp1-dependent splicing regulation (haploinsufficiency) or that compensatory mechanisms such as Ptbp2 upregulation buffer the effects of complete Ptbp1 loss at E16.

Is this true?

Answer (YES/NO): NO